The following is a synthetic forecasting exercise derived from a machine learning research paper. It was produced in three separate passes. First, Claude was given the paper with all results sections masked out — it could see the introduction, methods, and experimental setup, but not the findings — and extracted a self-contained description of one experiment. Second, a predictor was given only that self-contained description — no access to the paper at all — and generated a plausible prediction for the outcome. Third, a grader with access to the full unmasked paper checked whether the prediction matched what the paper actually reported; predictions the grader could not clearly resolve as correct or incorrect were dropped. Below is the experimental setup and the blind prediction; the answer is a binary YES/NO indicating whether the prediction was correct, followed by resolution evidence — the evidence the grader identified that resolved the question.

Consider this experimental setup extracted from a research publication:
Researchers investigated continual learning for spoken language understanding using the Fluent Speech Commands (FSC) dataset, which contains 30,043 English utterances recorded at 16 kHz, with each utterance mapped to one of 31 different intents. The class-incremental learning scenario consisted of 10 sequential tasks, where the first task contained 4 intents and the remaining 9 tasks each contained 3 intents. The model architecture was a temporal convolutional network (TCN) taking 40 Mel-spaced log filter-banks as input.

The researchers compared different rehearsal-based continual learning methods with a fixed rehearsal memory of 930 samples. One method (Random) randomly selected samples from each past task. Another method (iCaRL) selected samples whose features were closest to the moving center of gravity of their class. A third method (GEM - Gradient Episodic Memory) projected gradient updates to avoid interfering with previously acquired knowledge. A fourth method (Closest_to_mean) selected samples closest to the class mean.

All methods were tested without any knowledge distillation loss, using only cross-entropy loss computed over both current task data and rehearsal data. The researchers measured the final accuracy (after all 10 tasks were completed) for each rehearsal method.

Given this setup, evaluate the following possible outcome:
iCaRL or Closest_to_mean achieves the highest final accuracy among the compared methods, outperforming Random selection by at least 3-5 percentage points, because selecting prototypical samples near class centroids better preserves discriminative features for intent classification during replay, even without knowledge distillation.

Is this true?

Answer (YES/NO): NO